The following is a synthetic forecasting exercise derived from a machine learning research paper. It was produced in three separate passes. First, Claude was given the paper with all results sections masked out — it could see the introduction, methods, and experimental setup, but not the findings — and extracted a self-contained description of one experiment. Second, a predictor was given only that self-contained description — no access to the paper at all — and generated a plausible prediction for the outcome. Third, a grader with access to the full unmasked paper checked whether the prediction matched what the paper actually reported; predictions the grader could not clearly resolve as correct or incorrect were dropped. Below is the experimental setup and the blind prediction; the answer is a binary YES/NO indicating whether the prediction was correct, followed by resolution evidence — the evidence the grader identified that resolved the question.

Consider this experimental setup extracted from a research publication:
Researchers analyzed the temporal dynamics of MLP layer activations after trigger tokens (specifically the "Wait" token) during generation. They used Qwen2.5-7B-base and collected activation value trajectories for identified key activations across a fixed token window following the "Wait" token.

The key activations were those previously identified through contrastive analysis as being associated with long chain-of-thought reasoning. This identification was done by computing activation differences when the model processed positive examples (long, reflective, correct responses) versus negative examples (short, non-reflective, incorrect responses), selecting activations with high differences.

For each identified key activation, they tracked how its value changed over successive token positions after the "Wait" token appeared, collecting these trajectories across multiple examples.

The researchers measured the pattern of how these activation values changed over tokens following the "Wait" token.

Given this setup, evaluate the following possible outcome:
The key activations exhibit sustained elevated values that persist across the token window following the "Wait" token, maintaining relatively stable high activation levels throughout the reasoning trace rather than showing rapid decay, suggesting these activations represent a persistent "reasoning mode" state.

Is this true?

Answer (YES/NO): NO